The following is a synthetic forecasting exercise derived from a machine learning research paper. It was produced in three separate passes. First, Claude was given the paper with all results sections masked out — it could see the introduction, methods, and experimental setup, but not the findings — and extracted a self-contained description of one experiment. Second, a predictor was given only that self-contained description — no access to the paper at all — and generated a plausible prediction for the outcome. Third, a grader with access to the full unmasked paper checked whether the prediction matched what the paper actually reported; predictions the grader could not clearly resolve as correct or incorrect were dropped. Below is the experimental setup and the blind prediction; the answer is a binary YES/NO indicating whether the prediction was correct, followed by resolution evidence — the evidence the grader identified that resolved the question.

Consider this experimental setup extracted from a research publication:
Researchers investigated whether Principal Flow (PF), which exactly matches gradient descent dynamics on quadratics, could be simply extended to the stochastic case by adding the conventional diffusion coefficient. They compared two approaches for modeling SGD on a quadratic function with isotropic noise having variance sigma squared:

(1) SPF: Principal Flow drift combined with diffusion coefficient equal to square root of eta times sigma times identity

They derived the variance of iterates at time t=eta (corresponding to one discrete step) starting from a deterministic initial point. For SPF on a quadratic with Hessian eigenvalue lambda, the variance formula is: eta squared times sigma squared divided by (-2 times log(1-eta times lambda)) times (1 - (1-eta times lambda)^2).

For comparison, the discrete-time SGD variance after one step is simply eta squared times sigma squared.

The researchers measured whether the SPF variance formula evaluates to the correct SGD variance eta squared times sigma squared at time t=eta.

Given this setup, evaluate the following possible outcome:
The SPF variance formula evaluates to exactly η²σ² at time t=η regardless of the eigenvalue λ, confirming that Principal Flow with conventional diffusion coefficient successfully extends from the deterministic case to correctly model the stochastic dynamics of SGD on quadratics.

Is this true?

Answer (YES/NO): NO